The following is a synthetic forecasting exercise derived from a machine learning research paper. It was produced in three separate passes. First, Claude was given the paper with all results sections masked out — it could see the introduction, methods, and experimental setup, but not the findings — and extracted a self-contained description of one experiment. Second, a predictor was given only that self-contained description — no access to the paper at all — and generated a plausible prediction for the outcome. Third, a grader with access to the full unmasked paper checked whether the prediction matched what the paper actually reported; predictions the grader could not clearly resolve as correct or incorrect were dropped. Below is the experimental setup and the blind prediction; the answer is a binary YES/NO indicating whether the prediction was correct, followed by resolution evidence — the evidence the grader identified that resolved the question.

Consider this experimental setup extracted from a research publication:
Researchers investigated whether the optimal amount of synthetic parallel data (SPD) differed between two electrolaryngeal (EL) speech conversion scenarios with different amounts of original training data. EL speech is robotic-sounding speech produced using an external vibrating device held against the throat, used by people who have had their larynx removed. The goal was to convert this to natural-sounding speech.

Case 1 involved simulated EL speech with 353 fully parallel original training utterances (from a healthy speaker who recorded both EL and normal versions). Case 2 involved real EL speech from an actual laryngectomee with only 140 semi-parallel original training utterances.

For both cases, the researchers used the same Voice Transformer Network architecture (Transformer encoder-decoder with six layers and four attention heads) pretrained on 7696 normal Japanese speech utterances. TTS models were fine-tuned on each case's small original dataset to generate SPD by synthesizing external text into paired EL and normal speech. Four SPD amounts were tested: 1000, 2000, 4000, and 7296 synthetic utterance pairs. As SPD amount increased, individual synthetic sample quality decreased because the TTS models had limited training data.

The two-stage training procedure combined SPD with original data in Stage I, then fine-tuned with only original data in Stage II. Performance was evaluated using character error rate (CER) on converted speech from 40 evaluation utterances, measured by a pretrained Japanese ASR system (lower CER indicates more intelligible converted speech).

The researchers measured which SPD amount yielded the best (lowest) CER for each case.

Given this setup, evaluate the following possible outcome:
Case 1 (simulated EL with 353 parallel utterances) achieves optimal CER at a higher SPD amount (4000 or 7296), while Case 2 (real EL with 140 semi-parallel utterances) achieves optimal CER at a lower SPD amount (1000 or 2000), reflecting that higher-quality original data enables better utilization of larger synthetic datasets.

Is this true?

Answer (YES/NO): NO